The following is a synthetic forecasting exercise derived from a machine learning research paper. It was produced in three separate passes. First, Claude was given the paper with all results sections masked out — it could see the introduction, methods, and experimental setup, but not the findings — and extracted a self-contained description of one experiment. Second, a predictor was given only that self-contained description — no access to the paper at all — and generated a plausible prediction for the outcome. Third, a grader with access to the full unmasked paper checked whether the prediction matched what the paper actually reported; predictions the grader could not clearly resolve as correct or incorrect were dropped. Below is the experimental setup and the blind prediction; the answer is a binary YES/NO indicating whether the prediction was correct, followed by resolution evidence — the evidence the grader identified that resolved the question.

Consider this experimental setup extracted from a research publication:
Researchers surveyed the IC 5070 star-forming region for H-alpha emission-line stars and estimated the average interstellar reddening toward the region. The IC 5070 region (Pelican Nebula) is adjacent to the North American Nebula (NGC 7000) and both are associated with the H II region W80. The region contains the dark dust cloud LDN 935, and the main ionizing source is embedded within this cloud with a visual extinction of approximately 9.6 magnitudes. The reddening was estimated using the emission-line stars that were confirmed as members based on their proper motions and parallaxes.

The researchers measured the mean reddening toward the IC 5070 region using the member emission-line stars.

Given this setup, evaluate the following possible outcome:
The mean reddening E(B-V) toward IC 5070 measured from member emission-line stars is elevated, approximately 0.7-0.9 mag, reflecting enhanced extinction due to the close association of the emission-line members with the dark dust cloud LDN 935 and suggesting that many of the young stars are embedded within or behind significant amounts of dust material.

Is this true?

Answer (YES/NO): NO